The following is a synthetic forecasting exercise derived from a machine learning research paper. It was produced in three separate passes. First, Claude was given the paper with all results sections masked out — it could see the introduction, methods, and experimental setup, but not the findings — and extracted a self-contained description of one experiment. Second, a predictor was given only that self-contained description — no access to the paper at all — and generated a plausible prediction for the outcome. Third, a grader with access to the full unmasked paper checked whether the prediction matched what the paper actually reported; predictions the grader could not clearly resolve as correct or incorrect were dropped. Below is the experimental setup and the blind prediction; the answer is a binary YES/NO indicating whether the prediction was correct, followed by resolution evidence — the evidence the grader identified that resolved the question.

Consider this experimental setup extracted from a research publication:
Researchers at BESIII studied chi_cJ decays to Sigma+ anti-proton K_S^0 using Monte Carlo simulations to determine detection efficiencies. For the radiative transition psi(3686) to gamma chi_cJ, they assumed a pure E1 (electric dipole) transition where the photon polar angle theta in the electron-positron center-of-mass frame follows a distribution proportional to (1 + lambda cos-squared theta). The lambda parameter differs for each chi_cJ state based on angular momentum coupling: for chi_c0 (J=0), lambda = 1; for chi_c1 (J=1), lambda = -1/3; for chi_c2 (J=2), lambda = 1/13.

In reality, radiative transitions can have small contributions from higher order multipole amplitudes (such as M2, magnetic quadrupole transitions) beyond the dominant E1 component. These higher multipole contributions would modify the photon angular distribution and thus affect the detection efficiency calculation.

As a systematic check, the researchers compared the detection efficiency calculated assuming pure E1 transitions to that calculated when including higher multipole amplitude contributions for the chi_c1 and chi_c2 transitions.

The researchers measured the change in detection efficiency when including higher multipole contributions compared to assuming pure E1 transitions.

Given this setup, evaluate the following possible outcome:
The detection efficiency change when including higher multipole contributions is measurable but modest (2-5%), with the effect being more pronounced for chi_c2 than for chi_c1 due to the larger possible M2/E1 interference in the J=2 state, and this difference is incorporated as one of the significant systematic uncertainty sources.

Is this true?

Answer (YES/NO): NO